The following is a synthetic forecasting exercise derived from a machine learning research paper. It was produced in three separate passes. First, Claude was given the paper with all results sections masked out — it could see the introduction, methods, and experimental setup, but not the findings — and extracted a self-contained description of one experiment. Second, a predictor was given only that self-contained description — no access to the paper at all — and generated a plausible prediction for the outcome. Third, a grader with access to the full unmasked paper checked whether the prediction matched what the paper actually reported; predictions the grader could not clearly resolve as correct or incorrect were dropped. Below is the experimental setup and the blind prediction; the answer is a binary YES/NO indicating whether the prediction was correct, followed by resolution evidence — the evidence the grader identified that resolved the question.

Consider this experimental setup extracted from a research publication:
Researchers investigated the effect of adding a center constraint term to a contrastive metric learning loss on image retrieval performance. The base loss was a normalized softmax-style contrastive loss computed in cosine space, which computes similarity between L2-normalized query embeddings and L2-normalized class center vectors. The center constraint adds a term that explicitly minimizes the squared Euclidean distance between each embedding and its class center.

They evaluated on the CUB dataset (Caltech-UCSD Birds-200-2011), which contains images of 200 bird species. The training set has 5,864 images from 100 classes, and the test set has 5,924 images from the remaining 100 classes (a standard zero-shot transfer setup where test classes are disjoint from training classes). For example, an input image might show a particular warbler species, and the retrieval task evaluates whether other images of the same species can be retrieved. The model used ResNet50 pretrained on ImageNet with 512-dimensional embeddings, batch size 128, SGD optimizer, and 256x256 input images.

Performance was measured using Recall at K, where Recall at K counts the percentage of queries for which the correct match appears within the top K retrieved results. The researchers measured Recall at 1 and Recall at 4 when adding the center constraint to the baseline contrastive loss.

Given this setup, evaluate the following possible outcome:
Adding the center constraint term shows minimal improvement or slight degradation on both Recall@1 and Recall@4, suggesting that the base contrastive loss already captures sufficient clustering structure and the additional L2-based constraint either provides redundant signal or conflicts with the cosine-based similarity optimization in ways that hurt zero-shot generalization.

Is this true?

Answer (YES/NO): NO